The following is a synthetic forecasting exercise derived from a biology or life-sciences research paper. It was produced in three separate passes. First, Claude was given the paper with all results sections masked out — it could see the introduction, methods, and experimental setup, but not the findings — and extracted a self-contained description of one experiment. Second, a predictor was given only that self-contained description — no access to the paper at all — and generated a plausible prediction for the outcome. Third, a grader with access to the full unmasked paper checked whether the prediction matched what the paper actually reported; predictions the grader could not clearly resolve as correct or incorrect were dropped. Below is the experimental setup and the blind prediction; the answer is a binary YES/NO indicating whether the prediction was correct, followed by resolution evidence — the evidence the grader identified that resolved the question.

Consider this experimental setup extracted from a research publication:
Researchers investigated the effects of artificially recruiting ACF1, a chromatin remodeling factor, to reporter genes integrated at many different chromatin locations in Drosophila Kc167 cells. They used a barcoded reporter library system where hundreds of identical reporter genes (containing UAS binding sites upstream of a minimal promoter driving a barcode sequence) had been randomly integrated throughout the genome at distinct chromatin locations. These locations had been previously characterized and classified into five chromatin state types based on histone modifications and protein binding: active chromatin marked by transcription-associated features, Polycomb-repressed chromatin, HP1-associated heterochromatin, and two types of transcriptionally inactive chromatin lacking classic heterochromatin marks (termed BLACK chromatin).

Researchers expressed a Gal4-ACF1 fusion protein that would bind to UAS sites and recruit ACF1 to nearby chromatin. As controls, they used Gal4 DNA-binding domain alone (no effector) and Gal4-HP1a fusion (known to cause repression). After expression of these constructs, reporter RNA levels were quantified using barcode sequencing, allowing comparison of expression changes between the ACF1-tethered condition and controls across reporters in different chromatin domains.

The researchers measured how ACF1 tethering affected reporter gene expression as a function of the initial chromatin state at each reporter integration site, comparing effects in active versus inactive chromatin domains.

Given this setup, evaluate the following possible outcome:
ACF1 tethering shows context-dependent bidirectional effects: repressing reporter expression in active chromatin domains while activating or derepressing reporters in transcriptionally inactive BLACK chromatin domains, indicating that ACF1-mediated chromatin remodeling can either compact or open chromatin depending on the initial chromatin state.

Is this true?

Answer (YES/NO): NO